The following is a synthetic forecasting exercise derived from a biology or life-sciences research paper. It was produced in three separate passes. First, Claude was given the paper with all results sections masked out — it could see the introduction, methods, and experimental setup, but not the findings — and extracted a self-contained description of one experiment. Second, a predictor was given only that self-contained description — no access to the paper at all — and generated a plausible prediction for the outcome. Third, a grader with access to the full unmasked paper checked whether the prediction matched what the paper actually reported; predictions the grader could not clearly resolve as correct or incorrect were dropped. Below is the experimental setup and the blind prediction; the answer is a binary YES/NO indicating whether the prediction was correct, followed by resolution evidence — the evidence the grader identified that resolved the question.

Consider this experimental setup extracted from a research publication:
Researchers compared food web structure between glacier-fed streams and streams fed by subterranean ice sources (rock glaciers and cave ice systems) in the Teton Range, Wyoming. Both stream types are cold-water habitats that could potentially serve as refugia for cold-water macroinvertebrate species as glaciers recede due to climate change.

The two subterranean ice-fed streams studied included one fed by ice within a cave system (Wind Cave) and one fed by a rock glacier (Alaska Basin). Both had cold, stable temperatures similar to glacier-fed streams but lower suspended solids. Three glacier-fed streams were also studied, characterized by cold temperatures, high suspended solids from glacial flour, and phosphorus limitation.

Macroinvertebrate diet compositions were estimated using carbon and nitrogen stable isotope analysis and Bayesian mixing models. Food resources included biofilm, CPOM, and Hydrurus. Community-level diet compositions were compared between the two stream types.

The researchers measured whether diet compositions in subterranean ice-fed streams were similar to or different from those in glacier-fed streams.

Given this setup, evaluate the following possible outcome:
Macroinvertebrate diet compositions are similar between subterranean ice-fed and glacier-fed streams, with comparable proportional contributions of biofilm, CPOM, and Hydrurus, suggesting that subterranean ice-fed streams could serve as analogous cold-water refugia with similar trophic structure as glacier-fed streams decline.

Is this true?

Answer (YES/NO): NO